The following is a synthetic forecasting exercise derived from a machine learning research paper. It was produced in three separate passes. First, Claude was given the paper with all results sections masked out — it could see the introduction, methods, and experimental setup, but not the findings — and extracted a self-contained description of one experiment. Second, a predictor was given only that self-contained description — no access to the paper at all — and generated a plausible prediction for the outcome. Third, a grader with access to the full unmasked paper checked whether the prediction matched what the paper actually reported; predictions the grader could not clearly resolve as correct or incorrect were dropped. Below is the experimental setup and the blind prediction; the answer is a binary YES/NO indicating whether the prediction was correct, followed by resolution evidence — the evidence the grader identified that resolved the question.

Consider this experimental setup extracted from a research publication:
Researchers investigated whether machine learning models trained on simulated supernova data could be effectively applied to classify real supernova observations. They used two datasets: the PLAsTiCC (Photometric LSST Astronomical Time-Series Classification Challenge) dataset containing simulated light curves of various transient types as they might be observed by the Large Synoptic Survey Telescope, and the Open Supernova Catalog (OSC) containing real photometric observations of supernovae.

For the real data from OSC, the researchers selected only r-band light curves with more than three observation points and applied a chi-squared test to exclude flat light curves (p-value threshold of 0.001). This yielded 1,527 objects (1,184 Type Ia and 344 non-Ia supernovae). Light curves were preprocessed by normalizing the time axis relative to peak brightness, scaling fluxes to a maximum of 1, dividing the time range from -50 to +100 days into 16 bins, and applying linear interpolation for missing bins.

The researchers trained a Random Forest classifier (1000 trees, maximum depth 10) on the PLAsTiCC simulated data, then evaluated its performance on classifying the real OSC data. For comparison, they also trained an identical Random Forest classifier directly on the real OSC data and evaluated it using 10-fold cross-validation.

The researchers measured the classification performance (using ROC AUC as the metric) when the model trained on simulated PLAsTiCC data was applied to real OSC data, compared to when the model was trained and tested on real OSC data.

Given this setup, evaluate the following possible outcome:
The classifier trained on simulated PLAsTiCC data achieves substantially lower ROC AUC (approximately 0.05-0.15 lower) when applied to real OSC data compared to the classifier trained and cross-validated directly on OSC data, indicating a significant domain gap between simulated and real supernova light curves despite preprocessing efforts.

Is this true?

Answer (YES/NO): YES